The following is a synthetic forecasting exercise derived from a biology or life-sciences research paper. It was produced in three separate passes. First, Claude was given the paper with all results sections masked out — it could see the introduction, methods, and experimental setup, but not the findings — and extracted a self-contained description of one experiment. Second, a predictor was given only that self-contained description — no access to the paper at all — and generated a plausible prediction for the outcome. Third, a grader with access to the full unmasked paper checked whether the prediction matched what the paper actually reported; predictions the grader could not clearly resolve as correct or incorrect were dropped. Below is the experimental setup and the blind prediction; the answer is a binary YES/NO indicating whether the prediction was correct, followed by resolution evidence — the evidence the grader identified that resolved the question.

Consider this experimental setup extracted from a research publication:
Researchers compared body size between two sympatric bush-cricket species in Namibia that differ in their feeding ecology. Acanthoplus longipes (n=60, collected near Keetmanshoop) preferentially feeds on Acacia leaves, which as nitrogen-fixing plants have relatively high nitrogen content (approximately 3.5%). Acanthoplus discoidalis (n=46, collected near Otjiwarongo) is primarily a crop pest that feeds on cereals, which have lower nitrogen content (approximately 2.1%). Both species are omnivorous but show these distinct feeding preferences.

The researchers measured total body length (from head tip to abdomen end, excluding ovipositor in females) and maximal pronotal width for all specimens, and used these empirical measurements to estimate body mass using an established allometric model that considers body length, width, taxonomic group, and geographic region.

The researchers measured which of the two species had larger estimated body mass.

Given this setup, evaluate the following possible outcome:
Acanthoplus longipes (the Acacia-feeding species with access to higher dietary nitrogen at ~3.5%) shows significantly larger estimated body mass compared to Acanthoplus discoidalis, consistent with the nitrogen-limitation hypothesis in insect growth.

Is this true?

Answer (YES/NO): YES